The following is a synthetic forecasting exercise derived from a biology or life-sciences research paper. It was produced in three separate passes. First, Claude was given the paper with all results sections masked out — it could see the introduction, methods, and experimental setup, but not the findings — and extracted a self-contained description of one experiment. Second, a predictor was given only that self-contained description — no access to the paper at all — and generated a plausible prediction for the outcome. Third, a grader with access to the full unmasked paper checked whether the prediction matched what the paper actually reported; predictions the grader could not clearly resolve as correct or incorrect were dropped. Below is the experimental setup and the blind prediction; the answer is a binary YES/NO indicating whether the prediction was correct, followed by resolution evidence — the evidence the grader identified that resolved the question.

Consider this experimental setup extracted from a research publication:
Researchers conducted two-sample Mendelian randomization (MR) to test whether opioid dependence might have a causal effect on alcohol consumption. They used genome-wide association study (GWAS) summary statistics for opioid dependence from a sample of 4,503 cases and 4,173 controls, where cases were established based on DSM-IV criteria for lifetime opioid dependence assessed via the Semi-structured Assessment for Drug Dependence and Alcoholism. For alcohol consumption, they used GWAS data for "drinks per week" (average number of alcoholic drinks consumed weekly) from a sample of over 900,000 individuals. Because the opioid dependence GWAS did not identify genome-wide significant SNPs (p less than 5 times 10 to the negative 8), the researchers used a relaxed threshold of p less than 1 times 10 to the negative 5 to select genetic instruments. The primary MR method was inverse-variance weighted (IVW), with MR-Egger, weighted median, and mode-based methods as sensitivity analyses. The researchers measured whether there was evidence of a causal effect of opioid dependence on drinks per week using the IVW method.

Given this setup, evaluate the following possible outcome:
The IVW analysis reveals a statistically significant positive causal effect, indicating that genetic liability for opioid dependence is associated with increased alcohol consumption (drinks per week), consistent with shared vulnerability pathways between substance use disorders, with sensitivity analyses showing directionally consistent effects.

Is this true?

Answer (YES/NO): NO